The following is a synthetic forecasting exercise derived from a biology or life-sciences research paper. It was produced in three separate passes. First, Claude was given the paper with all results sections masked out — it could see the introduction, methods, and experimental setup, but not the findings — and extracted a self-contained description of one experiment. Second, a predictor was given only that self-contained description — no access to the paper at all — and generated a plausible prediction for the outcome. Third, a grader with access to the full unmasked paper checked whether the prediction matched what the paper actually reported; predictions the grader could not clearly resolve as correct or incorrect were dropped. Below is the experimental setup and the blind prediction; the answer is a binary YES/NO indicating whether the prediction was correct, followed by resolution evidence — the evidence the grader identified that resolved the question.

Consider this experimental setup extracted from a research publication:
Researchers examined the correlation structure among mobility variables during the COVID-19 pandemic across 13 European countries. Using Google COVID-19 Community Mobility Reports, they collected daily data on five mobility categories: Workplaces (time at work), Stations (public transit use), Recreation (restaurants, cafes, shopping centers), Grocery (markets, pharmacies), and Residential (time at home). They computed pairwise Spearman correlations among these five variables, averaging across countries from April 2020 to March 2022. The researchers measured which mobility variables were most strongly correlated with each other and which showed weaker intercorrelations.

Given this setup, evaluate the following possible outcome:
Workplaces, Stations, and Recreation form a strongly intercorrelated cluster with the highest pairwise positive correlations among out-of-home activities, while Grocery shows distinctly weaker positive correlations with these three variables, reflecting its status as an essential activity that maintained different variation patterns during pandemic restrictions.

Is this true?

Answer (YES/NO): NO